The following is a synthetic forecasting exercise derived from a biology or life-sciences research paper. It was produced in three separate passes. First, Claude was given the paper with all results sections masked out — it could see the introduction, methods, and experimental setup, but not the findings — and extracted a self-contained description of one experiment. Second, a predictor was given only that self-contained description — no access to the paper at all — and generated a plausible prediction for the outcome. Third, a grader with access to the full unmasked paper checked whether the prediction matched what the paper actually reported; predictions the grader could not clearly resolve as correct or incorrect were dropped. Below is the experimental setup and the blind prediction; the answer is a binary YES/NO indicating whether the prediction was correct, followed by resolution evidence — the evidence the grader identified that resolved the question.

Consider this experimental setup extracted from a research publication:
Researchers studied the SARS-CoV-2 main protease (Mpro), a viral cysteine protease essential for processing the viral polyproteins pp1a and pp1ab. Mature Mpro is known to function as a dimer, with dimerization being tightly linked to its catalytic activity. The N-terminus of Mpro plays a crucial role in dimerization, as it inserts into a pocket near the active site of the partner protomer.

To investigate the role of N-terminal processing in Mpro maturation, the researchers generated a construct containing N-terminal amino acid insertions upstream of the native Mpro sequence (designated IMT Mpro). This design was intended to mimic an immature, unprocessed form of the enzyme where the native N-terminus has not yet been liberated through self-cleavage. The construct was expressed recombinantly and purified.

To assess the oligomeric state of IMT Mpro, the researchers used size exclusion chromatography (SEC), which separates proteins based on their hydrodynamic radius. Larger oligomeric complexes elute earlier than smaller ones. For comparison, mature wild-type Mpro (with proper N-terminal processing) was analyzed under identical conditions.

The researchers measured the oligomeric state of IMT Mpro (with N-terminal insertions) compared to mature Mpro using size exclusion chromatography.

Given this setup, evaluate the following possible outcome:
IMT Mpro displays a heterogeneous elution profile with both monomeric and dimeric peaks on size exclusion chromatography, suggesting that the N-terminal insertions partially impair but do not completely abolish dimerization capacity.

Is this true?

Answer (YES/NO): NO